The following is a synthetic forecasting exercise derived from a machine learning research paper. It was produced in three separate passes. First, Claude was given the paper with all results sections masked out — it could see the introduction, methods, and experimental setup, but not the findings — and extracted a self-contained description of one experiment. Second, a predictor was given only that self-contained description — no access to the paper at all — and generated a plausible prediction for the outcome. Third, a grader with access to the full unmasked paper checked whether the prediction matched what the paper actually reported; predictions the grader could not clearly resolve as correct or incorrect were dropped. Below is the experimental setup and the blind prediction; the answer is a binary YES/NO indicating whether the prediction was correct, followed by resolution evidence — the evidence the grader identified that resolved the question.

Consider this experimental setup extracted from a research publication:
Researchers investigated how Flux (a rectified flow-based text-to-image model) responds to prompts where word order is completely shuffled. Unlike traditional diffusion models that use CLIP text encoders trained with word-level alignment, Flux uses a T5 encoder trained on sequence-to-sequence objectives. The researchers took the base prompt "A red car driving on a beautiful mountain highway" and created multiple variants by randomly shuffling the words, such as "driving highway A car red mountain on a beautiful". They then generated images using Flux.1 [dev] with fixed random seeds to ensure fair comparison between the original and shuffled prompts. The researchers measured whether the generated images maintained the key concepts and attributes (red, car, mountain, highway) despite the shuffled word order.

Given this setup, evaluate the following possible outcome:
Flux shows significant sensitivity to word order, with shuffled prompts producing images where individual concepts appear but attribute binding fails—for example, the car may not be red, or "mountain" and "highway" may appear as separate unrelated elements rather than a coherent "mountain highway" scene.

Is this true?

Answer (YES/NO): NO